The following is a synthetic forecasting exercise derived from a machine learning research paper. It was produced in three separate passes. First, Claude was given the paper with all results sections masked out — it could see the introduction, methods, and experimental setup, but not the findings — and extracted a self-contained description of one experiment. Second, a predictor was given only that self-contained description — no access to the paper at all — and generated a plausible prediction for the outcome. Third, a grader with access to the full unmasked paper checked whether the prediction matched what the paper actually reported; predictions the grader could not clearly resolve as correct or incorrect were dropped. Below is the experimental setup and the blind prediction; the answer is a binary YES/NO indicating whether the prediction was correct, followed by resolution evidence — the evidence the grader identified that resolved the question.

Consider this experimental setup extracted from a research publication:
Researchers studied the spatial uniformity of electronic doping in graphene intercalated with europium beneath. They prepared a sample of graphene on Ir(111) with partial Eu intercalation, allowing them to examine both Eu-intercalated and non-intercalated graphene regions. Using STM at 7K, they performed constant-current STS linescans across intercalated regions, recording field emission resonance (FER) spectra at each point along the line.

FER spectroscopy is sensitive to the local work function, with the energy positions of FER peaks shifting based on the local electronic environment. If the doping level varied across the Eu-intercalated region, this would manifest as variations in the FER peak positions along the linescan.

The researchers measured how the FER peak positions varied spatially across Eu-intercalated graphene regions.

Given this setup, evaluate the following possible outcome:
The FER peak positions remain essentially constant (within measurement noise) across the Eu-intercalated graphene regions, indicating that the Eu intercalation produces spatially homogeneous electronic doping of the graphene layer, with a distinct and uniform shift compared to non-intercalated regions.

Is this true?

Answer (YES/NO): YES